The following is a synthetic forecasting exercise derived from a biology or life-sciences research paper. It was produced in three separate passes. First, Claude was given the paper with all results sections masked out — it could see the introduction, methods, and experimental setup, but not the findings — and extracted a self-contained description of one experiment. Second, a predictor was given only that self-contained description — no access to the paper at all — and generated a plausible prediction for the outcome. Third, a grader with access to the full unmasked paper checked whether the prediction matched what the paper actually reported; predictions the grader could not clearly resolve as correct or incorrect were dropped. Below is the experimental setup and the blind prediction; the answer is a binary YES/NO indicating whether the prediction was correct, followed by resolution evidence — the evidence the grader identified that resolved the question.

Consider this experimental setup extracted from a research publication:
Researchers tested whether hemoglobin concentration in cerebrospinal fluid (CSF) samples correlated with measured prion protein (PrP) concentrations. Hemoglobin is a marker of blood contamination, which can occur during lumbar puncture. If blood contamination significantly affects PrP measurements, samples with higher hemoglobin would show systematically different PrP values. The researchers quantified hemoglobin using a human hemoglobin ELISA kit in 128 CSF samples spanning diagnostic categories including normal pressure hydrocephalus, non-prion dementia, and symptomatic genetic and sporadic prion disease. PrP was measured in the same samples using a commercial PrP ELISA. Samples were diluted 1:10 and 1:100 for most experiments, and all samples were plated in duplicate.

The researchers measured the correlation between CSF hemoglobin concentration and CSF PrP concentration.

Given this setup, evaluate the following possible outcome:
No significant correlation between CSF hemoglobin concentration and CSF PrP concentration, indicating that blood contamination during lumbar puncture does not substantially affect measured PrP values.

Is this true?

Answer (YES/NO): YES